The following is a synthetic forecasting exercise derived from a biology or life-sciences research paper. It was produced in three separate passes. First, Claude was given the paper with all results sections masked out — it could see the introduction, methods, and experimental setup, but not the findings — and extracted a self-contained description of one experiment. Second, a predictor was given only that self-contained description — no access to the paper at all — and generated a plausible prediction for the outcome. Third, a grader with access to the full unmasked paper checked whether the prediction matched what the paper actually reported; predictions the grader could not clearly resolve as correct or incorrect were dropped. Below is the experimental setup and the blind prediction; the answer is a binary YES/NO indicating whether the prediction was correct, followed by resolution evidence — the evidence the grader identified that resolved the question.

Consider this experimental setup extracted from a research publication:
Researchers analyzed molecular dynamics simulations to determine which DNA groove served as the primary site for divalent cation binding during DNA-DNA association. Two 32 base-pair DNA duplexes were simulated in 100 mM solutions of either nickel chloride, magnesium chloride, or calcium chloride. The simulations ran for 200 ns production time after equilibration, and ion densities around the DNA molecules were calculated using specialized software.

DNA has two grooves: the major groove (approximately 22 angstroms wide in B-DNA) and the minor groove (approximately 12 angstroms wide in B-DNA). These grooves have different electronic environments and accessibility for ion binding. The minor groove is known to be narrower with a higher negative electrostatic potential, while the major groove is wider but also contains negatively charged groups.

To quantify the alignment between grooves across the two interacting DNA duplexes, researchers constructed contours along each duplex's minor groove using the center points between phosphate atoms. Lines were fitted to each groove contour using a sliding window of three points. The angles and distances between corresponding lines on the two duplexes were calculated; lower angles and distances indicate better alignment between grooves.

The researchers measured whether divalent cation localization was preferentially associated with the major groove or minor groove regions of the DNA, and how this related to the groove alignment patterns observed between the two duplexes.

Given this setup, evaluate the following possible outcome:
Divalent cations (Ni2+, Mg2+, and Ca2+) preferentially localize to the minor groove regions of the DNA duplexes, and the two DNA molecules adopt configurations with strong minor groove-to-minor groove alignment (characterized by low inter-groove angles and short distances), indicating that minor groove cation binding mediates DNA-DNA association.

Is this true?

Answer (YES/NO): NO